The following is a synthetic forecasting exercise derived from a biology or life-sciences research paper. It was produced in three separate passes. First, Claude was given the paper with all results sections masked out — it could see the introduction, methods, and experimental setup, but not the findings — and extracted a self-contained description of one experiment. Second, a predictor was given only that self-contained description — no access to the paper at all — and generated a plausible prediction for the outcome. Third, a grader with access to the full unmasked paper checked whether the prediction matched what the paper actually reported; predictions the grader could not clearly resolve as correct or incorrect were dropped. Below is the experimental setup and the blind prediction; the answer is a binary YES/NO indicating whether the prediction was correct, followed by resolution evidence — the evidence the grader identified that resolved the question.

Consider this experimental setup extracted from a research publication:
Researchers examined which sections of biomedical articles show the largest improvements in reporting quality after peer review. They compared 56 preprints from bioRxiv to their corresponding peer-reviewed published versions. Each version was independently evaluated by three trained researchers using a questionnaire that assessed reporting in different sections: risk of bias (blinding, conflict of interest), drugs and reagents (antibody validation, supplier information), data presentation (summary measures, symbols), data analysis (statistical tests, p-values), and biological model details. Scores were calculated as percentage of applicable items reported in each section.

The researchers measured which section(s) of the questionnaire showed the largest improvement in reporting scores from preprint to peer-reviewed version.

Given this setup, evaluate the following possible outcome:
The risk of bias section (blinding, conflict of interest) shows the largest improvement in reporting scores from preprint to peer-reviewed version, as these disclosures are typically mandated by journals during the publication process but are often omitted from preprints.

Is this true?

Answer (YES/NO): NO